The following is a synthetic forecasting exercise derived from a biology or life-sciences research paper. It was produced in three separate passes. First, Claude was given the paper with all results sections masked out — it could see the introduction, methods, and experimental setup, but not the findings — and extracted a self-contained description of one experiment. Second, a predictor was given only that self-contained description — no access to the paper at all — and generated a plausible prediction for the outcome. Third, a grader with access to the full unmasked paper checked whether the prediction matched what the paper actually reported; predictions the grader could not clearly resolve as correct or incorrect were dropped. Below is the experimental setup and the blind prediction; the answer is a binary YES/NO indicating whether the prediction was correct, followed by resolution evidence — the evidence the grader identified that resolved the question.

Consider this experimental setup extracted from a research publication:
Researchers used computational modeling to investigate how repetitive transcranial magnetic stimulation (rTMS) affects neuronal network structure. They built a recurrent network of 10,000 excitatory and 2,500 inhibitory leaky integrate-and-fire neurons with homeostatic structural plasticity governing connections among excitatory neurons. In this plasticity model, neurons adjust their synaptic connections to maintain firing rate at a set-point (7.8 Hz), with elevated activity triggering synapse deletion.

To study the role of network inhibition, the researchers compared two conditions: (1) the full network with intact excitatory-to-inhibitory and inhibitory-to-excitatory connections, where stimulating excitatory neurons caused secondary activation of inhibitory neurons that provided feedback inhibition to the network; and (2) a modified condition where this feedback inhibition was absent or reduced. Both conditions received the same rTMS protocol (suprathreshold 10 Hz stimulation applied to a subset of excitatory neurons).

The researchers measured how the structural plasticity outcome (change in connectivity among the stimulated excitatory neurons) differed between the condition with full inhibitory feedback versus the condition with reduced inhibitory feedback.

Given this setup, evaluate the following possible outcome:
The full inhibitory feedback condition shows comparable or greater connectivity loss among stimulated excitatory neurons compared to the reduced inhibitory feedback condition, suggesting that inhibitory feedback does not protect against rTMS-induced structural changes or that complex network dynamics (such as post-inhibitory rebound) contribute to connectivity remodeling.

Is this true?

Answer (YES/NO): NO